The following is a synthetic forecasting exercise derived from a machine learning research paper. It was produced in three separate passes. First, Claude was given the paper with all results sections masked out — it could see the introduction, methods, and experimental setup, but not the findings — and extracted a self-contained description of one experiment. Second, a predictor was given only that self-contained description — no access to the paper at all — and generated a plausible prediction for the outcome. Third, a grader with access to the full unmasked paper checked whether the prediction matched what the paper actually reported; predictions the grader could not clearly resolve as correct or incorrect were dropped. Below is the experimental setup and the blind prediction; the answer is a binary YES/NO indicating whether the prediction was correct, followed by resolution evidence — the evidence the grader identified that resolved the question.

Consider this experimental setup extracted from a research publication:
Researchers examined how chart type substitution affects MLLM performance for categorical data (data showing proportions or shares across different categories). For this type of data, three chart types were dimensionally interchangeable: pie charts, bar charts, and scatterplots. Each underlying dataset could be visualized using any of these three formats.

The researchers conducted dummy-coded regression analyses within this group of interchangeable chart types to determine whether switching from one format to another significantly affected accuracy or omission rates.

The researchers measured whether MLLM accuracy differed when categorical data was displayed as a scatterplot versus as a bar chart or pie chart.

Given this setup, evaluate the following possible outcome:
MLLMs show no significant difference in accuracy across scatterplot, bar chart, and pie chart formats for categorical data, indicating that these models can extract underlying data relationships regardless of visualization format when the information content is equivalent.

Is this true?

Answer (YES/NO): NO